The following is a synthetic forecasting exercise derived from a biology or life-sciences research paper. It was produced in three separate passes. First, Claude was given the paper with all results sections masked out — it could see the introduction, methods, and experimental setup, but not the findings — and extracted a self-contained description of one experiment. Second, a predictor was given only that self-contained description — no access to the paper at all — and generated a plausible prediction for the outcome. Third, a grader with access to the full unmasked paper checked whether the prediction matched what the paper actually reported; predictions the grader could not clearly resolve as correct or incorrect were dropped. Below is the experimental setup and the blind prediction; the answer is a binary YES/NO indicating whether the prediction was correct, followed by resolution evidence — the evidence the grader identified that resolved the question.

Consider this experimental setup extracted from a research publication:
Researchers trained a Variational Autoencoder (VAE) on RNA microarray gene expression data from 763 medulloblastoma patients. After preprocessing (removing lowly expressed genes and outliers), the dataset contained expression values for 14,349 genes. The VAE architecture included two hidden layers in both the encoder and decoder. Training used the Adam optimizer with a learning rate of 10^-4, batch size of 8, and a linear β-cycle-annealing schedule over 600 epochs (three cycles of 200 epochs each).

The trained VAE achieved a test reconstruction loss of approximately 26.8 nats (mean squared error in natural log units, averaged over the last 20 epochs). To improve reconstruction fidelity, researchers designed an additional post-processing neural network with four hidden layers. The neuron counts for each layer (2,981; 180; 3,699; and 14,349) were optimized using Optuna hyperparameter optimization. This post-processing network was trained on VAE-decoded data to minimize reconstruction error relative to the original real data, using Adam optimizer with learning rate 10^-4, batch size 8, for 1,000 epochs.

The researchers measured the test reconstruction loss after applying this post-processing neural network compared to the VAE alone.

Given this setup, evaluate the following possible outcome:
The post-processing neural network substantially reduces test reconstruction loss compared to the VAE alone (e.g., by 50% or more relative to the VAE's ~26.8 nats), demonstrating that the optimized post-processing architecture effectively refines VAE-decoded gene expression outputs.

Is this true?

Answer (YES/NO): YES